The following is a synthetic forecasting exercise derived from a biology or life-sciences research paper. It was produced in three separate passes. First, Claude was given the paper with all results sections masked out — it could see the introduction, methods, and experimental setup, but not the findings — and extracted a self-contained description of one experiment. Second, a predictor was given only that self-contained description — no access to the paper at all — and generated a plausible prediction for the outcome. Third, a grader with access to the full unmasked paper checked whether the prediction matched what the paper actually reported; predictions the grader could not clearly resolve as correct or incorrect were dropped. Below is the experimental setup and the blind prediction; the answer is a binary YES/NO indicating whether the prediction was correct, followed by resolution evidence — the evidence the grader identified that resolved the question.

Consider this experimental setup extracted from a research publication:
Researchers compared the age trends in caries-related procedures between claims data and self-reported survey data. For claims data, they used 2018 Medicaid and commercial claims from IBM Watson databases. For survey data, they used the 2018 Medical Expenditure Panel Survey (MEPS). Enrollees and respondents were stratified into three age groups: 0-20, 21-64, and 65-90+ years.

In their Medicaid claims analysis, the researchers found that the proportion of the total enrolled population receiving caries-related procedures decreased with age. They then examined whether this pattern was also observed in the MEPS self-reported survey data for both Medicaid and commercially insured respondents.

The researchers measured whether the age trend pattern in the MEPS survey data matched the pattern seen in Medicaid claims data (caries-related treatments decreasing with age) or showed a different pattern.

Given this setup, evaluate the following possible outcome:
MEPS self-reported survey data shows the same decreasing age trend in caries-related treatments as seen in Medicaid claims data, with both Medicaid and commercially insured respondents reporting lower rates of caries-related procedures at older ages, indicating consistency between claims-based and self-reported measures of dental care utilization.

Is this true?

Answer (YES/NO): NO